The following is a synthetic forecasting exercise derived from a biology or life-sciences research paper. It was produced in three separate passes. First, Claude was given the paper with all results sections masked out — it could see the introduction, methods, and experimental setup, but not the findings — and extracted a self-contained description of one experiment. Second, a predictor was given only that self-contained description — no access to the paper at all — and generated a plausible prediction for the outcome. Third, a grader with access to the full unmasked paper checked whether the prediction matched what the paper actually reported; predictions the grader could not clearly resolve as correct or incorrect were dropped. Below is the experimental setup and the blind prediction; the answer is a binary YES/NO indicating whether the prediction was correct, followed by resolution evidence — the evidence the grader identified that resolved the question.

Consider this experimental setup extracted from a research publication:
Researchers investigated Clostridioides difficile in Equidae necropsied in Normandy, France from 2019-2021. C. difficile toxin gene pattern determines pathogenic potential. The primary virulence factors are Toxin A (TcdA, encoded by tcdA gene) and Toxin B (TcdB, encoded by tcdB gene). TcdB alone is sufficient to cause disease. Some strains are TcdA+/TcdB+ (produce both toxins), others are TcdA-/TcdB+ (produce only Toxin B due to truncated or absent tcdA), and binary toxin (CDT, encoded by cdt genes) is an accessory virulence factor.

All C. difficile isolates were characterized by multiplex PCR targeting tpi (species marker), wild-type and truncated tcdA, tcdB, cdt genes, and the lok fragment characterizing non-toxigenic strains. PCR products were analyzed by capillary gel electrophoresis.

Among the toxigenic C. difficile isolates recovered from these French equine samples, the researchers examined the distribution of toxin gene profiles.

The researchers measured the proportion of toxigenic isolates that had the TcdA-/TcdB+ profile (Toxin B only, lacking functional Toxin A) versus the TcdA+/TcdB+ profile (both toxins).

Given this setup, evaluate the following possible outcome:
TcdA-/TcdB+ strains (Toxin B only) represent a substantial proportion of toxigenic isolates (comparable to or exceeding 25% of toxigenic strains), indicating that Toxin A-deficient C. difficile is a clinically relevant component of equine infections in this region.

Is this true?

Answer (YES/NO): YES